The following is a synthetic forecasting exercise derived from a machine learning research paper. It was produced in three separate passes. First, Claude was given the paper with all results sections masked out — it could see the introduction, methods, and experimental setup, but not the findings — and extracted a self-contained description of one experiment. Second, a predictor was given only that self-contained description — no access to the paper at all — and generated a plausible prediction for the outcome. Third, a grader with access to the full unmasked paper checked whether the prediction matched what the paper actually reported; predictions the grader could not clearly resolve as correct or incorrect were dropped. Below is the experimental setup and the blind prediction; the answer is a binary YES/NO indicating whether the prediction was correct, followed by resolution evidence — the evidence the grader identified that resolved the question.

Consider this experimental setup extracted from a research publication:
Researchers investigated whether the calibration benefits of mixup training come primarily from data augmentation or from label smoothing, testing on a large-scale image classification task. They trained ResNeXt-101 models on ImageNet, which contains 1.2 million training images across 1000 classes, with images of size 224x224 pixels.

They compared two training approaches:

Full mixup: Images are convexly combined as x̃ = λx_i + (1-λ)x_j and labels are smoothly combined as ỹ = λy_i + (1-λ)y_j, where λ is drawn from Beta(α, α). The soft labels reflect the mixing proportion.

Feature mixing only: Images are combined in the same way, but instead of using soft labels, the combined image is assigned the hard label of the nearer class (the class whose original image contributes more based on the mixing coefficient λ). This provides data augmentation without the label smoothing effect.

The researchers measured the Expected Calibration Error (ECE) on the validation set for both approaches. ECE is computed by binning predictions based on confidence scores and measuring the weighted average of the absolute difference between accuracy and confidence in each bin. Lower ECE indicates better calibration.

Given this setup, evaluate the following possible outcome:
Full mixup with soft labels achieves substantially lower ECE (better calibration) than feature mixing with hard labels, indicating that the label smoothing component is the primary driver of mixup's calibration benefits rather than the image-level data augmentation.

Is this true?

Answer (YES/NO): YES